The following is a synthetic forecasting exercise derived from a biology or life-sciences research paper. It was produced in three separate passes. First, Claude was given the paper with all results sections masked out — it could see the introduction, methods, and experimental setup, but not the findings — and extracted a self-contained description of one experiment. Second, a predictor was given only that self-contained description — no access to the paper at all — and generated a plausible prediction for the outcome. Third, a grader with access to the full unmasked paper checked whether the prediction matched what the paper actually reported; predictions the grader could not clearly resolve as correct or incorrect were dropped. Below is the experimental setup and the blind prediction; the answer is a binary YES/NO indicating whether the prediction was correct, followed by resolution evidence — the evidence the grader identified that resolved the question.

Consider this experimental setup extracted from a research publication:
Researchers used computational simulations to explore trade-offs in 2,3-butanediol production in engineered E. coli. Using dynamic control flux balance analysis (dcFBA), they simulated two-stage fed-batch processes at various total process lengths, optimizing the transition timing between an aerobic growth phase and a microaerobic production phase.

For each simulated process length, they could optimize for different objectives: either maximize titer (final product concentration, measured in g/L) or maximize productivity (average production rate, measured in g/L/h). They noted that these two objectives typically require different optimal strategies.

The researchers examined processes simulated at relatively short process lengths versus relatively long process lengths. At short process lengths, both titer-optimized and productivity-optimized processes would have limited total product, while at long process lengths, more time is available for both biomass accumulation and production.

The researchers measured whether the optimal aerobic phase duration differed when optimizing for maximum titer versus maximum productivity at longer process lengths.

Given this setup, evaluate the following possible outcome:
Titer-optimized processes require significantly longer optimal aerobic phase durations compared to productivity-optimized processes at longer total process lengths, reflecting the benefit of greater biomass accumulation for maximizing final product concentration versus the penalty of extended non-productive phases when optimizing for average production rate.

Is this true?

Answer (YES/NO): NO